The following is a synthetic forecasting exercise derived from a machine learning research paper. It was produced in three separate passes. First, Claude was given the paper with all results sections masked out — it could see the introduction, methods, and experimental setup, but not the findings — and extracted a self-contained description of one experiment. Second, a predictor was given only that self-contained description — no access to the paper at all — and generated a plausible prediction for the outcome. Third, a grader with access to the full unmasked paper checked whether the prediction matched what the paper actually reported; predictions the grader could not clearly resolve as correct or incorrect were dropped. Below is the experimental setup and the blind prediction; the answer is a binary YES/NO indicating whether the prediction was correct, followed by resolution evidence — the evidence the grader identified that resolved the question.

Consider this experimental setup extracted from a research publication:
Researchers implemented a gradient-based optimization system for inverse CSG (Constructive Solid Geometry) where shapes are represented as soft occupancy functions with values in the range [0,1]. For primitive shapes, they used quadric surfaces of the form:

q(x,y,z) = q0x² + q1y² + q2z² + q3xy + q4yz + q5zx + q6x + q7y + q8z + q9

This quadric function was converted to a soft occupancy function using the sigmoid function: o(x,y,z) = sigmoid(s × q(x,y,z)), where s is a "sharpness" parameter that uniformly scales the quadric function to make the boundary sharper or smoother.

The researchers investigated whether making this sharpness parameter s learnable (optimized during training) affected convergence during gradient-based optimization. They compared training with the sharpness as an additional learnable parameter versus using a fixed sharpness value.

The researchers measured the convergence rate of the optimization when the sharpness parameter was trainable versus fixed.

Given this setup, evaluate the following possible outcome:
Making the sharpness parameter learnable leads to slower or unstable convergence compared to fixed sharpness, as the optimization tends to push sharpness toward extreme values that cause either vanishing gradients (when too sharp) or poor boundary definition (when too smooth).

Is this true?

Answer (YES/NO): NO